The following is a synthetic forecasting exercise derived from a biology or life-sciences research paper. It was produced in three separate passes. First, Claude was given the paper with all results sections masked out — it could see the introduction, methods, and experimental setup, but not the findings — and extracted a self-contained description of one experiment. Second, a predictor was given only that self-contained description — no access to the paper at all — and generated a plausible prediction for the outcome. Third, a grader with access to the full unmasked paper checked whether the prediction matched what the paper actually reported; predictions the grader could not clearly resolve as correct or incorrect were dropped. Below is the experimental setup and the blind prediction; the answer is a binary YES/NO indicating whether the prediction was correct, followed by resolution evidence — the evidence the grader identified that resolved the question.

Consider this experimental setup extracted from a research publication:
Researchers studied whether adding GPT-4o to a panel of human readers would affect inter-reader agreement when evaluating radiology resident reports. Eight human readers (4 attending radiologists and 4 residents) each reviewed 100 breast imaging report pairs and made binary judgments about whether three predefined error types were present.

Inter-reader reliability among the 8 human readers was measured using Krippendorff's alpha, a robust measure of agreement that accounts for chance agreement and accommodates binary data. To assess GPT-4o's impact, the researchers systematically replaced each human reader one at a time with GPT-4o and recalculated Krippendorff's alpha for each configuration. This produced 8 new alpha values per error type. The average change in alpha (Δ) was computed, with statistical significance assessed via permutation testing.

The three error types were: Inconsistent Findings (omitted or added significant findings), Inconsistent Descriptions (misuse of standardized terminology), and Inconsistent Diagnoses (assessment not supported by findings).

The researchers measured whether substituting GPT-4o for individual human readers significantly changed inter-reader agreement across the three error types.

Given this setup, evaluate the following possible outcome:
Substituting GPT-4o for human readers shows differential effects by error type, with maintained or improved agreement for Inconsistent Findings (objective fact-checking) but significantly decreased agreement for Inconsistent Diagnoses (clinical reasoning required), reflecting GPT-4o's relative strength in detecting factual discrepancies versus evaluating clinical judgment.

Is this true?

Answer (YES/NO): NO